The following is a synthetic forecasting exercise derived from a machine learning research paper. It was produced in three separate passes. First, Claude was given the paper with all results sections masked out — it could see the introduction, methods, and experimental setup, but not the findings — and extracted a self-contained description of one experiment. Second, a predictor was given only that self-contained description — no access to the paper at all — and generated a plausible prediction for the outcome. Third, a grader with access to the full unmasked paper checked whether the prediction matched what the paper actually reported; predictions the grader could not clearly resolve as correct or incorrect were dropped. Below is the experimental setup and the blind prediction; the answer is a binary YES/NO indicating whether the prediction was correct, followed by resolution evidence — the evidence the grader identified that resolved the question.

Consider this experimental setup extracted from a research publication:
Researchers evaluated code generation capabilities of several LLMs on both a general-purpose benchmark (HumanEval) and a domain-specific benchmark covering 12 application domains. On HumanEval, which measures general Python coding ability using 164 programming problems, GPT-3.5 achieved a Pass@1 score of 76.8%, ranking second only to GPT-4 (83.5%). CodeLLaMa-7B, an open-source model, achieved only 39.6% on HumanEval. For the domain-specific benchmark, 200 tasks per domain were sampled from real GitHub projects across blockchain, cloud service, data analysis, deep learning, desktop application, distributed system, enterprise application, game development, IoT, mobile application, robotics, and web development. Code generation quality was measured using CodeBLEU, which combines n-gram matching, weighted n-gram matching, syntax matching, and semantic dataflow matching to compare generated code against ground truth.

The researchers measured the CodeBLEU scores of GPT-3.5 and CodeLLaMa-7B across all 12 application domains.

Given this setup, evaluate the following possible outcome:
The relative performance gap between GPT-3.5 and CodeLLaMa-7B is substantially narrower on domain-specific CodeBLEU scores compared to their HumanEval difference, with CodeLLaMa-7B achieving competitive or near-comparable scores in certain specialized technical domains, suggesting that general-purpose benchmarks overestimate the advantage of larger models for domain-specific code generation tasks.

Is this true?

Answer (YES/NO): NO